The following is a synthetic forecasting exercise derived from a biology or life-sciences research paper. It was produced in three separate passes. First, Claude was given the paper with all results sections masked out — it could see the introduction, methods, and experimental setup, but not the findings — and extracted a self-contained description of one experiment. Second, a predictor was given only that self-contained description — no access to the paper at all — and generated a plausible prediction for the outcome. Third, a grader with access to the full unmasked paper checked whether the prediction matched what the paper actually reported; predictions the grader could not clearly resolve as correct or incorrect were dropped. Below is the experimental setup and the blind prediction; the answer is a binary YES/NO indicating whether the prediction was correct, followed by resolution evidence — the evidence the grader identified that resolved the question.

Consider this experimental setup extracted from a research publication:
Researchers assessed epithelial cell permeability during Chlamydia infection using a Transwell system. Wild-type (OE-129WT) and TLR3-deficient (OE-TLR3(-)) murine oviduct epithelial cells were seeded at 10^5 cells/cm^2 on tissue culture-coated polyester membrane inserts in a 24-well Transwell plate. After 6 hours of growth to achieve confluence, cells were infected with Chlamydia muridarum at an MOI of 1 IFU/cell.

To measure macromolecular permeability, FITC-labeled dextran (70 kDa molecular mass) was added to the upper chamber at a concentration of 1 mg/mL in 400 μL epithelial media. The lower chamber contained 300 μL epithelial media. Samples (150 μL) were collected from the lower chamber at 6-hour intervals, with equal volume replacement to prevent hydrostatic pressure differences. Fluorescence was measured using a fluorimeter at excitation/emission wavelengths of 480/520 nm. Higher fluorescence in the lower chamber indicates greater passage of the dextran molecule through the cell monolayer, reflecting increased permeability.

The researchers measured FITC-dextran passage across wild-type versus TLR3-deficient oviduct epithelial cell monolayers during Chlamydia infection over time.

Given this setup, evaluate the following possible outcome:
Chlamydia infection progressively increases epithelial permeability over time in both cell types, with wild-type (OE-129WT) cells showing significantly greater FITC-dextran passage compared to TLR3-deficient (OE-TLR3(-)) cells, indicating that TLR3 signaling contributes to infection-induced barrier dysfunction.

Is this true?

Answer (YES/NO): NO